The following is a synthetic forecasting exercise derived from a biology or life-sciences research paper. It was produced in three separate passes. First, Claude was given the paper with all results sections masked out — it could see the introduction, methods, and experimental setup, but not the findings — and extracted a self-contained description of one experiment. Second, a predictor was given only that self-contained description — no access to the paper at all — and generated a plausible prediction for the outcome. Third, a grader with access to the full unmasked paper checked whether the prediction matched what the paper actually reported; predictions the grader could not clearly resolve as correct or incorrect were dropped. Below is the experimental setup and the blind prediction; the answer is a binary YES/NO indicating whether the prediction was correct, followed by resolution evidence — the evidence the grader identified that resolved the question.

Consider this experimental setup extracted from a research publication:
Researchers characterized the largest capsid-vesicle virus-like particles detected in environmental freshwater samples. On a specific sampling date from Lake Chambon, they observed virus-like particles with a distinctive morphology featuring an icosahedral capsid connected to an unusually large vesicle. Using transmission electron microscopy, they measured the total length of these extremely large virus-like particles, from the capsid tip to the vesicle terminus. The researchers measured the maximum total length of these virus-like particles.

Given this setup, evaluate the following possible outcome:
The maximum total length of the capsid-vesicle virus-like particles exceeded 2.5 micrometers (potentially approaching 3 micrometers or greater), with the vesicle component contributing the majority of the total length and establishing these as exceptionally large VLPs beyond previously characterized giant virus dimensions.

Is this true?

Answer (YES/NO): YES